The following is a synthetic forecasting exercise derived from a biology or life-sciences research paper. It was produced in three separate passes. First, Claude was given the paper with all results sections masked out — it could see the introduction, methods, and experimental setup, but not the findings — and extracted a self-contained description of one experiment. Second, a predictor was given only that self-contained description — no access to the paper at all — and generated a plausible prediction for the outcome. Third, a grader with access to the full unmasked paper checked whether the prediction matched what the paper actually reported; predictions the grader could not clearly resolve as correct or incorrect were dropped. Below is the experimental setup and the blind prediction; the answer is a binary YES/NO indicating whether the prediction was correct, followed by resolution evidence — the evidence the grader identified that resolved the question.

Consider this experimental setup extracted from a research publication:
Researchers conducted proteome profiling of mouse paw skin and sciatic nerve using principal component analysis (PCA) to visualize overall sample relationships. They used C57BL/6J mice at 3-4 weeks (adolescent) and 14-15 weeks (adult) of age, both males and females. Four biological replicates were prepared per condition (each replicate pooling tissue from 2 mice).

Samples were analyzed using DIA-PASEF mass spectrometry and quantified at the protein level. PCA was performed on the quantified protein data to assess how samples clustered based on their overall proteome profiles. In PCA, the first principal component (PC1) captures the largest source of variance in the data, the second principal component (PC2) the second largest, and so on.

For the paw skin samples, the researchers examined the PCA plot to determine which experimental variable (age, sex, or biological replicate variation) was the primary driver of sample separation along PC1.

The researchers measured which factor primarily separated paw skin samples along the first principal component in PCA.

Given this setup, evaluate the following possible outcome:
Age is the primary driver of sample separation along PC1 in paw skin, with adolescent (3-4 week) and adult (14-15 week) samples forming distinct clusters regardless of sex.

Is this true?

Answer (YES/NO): YES